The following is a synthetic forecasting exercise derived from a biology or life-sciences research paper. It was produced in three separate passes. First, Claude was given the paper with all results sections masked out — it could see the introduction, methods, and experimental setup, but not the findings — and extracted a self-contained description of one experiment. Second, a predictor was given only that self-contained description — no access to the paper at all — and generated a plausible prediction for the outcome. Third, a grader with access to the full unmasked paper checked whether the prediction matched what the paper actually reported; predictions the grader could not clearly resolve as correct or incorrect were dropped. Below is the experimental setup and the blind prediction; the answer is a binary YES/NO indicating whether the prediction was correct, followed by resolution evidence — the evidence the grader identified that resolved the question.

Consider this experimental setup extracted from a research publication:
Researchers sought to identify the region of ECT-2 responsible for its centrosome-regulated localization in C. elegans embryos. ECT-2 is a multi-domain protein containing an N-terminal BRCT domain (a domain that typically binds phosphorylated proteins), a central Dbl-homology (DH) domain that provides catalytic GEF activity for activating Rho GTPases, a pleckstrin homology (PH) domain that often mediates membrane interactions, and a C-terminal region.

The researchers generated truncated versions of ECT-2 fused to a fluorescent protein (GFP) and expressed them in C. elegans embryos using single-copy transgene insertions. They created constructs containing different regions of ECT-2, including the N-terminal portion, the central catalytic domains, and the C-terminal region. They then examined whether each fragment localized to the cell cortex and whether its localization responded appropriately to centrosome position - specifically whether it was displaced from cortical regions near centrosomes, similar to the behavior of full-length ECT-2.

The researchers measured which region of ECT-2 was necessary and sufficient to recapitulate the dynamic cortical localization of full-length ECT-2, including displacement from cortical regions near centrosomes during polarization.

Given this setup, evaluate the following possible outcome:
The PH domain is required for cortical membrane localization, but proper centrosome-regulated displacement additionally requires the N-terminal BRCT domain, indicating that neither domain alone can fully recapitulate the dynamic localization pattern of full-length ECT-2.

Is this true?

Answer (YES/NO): NO